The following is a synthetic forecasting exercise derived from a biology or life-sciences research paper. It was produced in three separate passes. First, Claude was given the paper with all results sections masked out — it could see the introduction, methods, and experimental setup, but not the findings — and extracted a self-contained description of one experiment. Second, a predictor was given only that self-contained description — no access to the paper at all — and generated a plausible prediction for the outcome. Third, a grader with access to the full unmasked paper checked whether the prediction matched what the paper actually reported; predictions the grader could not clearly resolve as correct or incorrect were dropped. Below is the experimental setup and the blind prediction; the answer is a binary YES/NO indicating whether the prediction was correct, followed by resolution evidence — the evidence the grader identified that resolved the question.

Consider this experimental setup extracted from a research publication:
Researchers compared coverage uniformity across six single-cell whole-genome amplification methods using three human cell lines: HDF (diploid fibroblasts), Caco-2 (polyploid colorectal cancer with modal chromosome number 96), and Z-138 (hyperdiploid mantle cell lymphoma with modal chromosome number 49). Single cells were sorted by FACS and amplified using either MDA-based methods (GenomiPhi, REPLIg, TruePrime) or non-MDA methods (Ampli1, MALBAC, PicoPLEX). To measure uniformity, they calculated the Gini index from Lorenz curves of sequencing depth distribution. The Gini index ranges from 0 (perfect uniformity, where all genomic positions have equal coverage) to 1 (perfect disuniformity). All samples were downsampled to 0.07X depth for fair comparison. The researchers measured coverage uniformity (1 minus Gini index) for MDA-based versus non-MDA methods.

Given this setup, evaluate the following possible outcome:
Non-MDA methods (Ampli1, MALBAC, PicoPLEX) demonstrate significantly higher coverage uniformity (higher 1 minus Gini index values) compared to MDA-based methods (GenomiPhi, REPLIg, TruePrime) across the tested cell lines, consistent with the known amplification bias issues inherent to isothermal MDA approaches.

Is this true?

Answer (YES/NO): NO